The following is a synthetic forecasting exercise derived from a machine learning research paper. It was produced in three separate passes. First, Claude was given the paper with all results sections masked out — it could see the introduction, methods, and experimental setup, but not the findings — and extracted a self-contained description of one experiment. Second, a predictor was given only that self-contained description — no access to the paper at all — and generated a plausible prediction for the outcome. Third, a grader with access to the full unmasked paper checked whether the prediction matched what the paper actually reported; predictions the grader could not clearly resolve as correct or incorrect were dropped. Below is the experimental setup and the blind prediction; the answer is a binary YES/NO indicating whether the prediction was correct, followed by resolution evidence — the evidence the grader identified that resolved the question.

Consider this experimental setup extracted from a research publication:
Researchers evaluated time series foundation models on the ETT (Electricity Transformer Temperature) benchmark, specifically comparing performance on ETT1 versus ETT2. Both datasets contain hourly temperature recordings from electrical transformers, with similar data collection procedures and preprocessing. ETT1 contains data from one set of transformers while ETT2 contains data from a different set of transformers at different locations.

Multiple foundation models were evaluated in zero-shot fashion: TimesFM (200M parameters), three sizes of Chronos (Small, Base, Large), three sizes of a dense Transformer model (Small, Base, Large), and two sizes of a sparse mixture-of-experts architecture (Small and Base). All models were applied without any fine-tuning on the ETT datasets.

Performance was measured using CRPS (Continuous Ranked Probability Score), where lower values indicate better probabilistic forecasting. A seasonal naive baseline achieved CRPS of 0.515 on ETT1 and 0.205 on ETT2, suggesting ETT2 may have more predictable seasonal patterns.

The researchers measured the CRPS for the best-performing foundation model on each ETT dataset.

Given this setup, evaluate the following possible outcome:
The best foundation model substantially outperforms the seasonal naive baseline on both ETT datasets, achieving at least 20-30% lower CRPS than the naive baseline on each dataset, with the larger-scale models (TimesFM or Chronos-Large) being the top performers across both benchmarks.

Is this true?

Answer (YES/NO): NO